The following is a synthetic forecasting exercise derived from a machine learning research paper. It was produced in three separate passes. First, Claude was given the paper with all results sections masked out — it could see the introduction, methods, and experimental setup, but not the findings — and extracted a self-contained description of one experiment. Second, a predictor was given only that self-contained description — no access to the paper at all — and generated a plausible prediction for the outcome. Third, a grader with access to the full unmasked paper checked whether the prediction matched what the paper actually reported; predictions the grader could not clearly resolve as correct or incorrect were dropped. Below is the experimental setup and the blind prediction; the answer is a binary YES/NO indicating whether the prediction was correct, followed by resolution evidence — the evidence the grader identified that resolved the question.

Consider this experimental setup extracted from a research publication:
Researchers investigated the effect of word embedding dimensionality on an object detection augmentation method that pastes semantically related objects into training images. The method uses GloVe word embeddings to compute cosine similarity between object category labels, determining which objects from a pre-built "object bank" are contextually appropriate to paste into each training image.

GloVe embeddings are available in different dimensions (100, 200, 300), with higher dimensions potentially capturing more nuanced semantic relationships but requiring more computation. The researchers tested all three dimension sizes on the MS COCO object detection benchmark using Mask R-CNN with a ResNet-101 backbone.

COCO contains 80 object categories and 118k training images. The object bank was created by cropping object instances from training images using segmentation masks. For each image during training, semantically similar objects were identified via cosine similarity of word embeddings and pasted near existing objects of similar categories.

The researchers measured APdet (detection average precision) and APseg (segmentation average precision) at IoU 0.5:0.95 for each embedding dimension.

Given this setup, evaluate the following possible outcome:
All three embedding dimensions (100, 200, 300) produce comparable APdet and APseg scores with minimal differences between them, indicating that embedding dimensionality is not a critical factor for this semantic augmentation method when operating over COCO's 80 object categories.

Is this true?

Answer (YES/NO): YES